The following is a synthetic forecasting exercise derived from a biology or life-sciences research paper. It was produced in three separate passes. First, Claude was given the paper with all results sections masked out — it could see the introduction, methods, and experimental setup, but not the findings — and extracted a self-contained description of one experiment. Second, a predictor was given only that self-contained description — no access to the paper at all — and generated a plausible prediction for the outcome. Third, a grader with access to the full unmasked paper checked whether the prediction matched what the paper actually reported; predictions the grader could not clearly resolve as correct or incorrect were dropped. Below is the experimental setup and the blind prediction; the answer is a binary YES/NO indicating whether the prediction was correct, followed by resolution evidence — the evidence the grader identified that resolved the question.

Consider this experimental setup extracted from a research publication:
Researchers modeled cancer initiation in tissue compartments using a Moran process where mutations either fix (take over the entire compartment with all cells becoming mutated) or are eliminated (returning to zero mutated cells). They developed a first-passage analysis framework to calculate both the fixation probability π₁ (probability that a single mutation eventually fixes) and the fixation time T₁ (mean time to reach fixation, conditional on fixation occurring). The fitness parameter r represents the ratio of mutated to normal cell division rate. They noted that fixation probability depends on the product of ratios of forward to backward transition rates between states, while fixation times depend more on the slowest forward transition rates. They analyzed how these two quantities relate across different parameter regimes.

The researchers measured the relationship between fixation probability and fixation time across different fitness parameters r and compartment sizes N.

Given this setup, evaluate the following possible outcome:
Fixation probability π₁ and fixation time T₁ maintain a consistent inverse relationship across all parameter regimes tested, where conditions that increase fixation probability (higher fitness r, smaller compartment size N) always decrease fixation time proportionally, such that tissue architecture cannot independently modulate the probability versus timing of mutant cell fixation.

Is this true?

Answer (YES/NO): NO